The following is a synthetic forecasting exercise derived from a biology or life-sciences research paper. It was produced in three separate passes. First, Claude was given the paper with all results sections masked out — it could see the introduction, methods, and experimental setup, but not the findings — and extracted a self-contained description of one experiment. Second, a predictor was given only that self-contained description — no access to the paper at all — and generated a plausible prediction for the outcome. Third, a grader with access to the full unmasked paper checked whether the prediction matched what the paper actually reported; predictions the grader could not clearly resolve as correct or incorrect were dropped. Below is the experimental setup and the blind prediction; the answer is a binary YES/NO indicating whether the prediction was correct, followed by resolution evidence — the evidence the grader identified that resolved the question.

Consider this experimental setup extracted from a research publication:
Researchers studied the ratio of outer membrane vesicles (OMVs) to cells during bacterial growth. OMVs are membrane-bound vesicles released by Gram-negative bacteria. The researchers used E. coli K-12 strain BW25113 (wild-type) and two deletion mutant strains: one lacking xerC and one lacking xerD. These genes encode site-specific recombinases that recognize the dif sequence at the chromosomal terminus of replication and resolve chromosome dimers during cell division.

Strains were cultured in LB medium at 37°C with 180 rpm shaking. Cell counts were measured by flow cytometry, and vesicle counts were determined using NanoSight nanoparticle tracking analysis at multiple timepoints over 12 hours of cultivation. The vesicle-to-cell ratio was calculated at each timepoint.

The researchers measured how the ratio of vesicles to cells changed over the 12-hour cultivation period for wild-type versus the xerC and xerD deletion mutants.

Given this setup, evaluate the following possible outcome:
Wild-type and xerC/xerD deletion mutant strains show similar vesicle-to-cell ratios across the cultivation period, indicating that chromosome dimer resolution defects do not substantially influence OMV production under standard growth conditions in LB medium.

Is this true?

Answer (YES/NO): NO